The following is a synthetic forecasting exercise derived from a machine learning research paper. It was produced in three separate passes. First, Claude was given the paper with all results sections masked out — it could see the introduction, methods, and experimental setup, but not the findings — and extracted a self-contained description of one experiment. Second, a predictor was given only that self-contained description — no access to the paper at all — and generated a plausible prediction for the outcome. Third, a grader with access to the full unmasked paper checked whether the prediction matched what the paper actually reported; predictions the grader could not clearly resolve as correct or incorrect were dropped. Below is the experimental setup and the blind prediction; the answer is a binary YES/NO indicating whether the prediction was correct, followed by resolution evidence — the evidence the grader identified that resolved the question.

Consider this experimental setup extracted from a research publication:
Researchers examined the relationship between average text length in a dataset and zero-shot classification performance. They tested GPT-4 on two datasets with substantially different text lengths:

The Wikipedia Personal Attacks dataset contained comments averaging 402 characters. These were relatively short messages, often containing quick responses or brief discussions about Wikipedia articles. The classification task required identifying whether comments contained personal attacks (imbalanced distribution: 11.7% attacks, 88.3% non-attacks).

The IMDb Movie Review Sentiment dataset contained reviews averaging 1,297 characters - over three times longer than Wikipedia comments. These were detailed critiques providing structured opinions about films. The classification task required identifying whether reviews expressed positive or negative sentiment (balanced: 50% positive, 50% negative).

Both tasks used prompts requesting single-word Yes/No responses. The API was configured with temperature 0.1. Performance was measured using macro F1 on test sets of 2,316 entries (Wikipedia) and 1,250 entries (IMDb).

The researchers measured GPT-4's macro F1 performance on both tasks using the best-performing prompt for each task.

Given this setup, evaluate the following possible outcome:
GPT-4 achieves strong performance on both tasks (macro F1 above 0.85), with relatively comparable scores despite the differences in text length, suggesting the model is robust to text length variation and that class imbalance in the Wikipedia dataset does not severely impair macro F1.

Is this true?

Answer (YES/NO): NO